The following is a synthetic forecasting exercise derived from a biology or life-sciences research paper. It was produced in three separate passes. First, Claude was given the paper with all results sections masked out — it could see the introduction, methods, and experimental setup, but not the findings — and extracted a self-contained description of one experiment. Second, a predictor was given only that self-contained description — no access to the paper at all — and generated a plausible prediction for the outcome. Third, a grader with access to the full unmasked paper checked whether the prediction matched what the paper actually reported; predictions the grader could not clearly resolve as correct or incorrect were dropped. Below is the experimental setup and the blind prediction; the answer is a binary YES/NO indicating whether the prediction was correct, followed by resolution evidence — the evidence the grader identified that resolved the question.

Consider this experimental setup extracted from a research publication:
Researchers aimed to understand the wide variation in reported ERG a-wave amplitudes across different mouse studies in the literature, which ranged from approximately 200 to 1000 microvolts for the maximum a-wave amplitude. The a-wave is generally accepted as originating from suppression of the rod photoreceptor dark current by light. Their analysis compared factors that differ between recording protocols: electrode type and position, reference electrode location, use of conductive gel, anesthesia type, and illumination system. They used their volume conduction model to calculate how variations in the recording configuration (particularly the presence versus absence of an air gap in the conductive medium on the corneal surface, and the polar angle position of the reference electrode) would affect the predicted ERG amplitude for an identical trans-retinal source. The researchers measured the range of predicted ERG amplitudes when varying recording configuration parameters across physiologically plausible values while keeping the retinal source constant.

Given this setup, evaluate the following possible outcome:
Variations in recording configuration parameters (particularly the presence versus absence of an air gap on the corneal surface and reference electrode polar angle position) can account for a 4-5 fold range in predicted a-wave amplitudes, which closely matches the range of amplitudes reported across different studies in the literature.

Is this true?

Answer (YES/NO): NO